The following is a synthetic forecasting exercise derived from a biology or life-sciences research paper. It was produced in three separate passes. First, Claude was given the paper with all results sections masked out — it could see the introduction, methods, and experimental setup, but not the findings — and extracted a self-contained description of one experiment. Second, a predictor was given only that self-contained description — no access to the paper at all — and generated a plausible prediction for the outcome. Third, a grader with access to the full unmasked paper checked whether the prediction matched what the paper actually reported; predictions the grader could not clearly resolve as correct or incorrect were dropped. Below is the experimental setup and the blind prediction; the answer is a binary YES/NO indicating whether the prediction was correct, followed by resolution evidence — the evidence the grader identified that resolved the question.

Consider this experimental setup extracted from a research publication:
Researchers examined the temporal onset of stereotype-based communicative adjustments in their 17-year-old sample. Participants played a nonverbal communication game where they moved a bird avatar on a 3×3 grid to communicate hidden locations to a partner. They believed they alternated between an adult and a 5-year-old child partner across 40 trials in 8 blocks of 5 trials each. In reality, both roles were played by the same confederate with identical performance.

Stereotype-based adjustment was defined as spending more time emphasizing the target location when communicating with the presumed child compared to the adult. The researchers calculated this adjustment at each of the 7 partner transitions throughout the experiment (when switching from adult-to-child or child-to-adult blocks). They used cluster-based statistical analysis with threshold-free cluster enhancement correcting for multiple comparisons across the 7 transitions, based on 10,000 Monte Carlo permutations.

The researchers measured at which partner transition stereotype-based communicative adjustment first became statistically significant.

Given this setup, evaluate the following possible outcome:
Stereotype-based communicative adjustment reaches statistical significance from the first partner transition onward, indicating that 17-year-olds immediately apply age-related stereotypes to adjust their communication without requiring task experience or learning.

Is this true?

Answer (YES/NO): NO